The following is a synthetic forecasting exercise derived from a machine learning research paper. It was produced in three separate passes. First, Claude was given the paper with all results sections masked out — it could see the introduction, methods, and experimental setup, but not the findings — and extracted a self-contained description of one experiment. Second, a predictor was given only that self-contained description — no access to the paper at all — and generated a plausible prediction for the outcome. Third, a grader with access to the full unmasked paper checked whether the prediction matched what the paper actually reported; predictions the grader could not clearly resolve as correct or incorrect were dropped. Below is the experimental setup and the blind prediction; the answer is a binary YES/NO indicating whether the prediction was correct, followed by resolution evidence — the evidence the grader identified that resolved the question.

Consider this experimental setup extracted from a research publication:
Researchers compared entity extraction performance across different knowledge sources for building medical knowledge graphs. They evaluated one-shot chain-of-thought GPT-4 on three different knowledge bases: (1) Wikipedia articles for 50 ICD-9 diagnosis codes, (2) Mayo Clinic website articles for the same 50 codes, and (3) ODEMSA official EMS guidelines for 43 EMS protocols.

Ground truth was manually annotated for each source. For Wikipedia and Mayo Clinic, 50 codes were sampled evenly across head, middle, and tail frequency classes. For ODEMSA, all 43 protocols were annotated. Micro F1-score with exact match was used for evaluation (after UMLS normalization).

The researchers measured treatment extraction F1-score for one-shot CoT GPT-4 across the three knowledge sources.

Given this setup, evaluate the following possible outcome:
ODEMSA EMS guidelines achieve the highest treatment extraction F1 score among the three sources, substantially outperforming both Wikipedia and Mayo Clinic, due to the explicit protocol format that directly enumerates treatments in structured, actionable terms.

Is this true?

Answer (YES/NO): NO